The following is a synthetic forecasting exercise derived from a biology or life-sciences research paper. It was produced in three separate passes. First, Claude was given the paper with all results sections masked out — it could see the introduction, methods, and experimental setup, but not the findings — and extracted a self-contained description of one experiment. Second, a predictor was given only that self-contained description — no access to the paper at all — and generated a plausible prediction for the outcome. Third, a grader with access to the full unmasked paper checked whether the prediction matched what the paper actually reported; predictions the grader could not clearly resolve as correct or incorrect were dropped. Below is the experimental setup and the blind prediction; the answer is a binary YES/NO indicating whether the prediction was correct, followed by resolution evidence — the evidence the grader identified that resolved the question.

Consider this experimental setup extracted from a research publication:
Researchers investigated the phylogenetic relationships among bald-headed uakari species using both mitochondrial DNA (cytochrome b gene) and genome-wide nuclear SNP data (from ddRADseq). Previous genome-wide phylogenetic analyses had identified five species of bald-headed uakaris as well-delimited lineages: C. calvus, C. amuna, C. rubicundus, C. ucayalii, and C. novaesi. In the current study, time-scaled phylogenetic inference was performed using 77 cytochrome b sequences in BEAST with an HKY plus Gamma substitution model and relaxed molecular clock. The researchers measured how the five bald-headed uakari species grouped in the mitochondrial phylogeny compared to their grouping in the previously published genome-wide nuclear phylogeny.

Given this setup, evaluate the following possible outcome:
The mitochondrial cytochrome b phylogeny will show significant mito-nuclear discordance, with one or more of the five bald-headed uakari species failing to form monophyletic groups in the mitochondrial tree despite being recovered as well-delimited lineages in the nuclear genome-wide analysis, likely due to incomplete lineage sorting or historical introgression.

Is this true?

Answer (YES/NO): YES